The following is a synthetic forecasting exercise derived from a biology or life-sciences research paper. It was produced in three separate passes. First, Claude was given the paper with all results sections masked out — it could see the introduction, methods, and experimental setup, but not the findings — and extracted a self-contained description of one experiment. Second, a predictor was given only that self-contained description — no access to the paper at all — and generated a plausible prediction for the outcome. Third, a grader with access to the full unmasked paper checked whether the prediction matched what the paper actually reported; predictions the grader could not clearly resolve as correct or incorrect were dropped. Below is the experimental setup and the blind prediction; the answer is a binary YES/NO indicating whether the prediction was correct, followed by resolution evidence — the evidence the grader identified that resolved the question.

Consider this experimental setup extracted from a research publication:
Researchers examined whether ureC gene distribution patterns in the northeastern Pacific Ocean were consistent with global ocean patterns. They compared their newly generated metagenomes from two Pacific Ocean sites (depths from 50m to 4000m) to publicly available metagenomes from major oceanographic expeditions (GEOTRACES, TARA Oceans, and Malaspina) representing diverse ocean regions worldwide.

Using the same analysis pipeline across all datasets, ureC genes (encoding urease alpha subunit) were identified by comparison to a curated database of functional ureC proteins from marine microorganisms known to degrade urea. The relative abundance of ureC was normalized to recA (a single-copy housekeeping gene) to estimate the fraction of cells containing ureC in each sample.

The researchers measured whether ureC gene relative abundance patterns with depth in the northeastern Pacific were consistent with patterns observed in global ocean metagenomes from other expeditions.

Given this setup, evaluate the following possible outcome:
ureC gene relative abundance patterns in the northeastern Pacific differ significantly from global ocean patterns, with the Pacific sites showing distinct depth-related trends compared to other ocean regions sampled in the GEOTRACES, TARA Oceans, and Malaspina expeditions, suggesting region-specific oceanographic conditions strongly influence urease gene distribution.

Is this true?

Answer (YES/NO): NO